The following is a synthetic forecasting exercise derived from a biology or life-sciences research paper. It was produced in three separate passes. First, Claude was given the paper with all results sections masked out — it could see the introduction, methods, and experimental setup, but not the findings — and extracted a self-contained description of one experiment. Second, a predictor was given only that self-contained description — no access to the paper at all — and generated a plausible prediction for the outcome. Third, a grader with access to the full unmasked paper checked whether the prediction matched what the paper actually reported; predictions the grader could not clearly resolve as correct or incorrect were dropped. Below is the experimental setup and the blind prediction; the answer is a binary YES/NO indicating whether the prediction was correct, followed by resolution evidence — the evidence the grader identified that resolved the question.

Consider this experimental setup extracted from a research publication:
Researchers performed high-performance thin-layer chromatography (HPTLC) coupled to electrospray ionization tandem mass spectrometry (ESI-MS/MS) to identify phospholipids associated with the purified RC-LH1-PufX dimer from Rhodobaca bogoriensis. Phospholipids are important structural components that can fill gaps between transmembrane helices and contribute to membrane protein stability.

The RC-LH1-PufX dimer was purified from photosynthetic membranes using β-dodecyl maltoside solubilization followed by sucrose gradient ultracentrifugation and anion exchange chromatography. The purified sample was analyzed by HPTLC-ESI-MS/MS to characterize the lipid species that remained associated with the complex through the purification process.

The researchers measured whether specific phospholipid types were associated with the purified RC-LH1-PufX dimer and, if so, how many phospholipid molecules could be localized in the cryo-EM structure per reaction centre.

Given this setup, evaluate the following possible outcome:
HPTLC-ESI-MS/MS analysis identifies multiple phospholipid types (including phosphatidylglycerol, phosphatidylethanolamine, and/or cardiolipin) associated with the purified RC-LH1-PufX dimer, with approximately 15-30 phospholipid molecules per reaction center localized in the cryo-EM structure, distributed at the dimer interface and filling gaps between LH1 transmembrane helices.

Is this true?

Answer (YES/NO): NO